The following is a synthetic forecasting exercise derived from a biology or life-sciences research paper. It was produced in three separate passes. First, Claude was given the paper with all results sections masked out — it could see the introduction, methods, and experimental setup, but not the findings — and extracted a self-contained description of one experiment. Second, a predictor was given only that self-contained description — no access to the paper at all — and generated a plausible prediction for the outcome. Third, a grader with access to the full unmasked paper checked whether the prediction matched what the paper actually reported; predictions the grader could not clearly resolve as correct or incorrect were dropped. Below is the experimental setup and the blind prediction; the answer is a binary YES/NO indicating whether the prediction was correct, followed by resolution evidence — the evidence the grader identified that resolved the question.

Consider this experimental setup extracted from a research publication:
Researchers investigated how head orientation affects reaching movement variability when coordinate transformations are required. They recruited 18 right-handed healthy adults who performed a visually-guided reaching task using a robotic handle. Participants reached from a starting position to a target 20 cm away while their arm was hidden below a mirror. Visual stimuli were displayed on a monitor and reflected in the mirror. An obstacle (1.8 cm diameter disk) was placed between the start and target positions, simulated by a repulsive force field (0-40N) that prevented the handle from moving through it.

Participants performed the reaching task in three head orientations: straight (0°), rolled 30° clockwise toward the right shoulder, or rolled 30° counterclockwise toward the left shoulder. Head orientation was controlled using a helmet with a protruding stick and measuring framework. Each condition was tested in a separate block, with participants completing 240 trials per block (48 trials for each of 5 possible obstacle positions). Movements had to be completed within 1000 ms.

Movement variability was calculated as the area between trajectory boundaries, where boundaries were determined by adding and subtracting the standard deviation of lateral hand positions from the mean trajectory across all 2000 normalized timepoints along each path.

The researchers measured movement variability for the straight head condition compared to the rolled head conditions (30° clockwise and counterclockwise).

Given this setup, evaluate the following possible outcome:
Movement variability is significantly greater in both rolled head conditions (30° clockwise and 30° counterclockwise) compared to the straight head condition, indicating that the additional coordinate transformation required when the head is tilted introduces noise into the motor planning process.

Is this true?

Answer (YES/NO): NO